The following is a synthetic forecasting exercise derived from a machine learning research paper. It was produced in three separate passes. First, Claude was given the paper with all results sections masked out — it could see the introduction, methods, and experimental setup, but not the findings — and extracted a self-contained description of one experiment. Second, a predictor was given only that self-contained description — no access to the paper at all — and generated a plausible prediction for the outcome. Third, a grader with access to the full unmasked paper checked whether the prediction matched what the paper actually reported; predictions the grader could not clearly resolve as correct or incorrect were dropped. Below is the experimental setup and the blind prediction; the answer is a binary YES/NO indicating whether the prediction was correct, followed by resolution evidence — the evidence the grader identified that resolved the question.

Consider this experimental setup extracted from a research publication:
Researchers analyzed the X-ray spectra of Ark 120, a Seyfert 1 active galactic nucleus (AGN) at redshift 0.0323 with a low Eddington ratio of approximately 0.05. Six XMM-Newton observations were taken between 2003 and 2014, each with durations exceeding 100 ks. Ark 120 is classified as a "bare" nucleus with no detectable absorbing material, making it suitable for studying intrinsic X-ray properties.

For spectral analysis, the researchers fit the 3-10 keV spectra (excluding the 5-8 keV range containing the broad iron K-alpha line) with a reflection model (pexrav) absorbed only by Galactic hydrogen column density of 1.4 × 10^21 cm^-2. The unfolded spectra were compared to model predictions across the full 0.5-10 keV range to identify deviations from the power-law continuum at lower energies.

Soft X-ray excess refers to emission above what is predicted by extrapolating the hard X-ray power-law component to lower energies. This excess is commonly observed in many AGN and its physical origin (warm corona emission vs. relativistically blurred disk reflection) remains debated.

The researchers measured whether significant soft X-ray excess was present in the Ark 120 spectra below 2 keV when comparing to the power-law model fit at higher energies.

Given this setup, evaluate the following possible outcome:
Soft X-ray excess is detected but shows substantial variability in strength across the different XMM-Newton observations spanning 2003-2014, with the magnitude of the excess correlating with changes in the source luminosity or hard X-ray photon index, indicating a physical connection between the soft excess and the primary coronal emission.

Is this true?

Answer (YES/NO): NO